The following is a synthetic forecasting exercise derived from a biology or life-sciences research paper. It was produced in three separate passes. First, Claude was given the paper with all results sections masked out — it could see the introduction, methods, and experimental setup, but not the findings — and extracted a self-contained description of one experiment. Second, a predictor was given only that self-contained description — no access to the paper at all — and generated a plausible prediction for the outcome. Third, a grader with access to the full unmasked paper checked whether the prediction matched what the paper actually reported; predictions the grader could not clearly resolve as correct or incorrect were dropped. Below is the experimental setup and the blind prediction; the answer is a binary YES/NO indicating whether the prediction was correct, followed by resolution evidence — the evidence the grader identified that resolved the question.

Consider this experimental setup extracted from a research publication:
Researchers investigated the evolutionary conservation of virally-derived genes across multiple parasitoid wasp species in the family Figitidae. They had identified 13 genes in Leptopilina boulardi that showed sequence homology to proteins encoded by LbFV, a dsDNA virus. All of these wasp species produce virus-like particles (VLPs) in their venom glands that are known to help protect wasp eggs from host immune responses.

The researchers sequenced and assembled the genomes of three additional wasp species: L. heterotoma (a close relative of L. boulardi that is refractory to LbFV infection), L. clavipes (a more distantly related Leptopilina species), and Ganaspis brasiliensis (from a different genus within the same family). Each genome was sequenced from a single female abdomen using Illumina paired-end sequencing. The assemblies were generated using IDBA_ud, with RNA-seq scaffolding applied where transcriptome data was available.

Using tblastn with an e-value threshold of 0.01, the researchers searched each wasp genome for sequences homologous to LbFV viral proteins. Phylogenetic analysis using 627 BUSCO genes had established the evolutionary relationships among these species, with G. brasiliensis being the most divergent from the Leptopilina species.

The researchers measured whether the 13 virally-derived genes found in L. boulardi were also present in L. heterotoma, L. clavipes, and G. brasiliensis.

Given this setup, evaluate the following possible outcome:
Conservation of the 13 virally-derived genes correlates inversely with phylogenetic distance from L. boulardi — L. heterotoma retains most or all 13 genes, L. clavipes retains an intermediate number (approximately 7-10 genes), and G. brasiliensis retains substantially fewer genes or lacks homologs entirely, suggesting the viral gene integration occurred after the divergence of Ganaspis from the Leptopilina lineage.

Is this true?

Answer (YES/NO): NO